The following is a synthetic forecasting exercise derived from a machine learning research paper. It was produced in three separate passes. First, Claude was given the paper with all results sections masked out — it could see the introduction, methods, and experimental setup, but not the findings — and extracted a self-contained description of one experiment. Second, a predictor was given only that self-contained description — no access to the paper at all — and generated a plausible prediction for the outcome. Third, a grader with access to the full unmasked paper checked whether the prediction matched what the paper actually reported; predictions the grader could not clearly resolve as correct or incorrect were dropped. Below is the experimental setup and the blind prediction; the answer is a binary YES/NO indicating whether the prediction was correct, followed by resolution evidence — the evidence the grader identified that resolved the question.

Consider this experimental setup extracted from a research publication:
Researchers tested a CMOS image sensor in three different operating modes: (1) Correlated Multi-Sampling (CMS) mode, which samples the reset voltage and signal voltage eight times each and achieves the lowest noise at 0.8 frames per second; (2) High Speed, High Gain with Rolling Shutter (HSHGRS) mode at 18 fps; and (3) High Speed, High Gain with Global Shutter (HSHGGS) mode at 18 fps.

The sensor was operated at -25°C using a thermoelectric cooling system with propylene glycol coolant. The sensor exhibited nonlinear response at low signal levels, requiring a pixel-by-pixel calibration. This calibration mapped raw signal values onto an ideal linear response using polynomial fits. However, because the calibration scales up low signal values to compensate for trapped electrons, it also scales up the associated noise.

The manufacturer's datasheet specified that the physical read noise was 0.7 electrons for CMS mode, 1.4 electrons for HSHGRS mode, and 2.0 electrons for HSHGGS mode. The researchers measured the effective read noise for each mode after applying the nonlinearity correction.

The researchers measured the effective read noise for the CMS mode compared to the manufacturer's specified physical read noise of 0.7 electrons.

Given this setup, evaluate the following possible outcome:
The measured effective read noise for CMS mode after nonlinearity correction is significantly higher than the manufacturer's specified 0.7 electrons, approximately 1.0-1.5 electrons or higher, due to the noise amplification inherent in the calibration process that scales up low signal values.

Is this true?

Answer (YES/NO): YES